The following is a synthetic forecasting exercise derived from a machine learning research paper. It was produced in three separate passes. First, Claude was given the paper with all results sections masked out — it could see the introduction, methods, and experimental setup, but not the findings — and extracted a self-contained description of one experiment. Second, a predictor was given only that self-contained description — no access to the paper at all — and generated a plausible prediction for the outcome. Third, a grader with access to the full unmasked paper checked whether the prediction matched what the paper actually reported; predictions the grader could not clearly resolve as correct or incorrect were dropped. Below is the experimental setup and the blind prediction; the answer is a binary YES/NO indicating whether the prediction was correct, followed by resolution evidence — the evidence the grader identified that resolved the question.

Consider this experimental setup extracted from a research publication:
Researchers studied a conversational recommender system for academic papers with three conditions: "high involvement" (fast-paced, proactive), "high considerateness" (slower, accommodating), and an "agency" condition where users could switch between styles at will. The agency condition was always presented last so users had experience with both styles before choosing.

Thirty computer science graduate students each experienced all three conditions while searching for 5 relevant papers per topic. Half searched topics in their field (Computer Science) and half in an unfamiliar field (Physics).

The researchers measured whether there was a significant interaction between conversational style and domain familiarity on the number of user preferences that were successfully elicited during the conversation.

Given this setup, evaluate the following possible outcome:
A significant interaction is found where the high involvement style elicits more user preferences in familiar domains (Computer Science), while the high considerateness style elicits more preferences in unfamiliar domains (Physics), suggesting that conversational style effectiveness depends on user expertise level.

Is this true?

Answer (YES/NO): NO